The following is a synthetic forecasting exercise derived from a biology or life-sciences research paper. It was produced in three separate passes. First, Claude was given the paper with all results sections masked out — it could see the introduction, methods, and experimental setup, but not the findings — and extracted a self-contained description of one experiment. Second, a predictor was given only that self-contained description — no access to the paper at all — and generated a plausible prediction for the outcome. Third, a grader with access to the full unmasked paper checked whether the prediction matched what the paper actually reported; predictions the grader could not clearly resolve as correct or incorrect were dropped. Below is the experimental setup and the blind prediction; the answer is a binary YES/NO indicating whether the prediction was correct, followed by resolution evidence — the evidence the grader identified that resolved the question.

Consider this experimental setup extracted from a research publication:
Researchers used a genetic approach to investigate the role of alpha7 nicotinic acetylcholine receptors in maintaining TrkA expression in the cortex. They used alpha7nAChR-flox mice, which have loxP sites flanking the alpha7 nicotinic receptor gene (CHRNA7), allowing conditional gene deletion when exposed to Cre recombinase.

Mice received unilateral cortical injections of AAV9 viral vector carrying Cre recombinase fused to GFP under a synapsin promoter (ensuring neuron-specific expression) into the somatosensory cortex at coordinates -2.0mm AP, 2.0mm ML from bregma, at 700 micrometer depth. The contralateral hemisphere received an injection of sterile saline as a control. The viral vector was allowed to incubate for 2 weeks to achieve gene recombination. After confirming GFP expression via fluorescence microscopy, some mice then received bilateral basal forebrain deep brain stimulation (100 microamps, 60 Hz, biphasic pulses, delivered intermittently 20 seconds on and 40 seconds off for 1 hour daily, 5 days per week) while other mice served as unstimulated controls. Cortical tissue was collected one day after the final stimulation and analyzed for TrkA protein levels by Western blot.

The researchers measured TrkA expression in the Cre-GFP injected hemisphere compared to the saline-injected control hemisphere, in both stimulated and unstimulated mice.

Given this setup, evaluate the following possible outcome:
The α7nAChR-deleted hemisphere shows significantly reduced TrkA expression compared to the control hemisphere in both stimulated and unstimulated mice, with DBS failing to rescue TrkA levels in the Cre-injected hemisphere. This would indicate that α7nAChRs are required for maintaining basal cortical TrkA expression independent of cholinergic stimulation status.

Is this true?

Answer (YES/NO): NO